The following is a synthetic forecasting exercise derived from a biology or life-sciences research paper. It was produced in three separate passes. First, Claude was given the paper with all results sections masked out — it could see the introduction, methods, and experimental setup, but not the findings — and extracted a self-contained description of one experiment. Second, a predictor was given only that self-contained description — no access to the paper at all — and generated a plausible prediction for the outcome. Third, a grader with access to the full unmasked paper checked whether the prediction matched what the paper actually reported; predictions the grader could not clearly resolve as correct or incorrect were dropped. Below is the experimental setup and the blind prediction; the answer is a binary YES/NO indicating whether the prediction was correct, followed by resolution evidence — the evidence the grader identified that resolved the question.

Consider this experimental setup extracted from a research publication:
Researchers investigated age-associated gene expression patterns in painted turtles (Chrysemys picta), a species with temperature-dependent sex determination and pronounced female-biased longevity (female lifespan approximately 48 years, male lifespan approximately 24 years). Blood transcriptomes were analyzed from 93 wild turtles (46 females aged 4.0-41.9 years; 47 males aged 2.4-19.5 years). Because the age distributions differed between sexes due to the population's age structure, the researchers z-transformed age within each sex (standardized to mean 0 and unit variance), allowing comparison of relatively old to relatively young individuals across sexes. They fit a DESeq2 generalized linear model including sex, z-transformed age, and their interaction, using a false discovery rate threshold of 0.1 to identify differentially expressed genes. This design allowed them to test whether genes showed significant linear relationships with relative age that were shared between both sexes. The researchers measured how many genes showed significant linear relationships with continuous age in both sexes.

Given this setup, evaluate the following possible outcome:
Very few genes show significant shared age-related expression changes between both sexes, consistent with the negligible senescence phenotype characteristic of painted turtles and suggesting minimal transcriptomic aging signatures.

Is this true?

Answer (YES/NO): NO